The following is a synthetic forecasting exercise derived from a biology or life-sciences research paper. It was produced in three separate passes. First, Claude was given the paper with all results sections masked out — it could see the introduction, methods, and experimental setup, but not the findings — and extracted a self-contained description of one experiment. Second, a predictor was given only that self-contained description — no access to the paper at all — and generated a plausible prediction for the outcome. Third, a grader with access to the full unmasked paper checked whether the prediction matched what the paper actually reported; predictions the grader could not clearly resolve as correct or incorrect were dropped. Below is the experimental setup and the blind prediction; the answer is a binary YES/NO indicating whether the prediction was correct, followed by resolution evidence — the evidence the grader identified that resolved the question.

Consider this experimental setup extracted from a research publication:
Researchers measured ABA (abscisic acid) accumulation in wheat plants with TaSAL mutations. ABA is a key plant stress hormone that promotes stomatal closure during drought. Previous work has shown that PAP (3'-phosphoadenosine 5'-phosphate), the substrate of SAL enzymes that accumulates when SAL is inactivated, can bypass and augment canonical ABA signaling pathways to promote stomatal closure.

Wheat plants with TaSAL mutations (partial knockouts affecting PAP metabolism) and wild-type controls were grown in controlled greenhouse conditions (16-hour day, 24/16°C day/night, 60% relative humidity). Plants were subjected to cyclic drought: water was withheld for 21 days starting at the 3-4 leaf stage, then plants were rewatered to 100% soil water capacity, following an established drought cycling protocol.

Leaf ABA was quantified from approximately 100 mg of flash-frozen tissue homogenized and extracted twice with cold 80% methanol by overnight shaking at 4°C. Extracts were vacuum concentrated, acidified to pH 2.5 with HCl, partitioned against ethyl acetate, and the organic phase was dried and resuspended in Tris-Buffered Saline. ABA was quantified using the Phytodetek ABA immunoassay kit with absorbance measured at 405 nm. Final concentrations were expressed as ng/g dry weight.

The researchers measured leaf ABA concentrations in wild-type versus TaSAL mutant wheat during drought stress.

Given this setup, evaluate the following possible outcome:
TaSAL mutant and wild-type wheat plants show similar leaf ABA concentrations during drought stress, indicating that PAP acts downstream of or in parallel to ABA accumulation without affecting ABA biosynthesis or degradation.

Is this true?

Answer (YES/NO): NO